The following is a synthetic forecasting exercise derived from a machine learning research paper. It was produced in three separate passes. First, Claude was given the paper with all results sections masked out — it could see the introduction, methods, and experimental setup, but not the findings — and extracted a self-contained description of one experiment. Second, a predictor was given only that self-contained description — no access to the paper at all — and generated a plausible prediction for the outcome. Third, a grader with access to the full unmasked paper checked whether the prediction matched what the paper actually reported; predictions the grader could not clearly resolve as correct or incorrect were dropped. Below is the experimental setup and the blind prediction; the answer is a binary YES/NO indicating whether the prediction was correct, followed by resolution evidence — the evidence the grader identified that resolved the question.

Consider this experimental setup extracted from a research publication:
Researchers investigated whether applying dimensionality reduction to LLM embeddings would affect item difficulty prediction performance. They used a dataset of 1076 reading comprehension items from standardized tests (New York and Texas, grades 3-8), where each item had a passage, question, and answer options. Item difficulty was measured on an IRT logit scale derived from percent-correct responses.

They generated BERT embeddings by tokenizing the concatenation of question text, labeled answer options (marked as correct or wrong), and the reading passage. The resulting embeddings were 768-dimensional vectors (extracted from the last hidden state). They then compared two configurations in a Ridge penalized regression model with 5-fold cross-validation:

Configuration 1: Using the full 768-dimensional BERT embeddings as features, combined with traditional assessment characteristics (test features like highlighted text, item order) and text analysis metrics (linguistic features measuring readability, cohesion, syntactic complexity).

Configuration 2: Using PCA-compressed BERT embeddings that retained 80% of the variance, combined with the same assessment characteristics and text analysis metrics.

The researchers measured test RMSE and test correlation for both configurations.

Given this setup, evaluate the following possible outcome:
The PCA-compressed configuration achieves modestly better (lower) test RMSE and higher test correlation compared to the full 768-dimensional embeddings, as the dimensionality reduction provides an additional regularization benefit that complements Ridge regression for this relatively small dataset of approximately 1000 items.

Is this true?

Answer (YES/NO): NO